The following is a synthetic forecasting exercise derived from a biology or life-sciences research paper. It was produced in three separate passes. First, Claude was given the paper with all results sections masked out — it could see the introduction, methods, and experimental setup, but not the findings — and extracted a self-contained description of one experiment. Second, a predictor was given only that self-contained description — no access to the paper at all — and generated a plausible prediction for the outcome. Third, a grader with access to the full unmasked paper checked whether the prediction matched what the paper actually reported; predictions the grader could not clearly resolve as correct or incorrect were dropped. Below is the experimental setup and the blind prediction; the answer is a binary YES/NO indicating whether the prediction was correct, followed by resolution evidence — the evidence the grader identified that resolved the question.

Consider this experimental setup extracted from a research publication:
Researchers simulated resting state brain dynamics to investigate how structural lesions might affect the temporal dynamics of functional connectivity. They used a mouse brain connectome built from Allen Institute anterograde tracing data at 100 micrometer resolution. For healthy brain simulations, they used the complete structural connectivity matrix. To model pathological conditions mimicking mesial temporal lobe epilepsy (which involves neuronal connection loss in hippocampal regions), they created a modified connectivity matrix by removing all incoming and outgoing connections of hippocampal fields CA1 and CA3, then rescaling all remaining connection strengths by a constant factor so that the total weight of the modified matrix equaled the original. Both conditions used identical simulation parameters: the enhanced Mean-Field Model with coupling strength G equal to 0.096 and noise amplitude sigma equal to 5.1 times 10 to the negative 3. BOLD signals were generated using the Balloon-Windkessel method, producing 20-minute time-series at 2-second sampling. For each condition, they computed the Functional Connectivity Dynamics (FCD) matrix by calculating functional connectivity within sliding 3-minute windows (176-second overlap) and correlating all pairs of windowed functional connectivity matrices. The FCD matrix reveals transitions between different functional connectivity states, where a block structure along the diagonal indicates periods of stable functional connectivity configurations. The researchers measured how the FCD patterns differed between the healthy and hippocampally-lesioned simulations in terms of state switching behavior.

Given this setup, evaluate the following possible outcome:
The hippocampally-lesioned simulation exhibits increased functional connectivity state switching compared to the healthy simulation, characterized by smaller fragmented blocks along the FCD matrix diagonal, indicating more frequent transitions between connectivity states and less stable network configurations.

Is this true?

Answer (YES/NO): NO